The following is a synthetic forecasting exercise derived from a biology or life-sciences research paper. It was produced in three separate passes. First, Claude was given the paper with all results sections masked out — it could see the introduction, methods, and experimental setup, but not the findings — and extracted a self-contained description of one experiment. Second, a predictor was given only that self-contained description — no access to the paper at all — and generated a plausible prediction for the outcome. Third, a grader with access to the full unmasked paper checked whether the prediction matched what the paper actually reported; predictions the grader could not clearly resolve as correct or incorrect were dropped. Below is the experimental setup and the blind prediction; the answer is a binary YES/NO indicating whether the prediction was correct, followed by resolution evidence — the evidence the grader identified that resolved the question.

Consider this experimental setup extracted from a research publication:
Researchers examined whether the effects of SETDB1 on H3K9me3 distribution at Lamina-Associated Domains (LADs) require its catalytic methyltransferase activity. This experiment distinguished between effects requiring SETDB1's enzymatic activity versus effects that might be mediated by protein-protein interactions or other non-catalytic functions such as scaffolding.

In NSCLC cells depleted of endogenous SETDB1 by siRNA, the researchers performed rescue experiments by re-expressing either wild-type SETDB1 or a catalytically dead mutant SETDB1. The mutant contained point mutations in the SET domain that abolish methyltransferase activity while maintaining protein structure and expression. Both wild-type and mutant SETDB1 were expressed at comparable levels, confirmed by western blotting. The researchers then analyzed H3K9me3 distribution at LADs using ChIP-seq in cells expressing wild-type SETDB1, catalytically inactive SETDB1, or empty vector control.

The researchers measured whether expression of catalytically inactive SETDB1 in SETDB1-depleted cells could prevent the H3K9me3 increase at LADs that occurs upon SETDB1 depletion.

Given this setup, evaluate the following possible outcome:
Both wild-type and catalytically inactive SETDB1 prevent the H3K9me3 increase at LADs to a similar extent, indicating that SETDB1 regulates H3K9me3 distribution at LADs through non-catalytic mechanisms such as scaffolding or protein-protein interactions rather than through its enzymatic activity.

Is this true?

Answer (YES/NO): NO